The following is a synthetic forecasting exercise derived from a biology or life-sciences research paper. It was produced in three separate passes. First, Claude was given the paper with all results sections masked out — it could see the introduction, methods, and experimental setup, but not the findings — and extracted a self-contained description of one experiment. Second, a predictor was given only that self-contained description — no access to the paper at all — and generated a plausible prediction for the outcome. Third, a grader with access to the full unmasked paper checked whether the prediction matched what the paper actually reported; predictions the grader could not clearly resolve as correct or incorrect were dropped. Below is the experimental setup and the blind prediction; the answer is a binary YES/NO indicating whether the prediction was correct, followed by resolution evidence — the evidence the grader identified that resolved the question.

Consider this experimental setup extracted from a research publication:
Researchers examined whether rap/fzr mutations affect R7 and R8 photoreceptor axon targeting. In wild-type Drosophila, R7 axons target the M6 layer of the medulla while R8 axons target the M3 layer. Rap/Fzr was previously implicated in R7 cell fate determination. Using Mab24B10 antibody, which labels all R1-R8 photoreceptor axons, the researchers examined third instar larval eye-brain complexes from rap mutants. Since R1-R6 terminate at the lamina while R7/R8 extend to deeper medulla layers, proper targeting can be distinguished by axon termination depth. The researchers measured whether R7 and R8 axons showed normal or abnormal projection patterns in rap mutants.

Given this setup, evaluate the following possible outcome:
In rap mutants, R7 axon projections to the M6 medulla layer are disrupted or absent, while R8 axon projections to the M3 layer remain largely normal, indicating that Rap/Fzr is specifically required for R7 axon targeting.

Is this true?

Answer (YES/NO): NO